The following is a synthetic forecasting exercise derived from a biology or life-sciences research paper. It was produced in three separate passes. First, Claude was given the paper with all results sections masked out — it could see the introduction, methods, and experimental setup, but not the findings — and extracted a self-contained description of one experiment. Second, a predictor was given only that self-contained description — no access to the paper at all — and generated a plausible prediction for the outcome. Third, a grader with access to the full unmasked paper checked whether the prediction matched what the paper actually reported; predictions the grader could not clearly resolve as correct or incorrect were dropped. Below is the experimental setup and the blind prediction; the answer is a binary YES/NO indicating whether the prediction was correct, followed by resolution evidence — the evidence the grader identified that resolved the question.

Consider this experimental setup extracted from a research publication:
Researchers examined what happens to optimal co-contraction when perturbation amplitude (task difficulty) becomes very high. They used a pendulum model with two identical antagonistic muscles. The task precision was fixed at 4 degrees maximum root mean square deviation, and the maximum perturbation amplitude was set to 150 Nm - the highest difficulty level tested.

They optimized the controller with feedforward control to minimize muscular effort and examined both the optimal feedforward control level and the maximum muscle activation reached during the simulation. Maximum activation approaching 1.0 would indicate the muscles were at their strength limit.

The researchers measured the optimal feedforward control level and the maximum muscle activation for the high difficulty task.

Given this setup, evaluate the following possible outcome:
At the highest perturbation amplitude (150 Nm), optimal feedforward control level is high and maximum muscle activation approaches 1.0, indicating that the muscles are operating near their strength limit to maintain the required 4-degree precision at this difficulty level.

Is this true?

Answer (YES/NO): YES